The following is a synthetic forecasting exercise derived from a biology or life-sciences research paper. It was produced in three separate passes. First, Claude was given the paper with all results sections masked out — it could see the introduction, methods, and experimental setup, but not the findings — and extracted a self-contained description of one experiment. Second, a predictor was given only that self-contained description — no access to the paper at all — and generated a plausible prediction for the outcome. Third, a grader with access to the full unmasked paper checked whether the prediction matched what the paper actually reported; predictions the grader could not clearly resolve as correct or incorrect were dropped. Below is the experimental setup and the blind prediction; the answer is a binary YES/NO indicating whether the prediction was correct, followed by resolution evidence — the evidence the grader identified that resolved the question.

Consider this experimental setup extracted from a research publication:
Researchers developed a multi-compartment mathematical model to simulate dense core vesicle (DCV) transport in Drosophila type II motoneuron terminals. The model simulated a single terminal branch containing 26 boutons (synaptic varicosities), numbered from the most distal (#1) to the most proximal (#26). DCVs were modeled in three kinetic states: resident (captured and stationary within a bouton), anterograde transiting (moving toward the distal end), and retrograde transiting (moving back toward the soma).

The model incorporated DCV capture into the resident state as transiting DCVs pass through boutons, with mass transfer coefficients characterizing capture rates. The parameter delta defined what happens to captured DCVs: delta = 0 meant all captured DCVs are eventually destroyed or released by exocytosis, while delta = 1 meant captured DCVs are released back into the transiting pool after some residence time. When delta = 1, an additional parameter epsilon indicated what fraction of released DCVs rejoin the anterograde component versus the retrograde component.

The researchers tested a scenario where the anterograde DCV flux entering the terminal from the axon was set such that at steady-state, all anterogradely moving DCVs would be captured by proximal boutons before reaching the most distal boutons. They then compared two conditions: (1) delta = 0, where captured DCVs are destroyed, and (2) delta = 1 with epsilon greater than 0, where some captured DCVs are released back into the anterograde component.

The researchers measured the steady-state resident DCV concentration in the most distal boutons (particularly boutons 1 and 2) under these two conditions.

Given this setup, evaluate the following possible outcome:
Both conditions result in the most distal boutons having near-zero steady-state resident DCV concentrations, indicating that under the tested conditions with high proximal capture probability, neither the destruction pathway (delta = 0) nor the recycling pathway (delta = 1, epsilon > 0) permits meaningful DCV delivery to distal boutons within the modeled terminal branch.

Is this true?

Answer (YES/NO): NO